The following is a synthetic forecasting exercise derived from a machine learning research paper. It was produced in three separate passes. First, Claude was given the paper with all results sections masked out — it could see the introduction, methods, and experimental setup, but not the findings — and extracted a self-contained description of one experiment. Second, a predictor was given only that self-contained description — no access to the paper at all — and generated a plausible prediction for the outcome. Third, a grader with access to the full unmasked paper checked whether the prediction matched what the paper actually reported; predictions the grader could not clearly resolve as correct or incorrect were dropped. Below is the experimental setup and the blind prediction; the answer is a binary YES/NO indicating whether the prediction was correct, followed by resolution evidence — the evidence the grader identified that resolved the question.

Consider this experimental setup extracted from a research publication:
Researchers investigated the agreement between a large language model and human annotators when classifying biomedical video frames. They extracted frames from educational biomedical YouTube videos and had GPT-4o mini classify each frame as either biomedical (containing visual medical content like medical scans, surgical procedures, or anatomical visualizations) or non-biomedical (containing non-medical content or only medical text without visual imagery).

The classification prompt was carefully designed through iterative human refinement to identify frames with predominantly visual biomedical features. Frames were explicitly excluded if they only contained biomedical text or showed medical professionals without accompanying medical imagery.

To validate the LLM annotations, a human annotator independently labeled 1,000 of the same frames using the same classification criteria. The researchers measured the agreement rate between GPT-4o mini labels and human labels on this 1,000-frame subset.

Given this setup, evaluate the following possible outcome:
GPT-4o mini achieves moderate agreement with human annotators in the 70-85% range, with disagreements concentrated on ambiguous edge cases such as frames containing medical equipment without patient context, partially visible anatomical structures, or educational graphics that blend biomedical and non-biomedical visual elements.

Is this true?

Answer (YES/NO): NO